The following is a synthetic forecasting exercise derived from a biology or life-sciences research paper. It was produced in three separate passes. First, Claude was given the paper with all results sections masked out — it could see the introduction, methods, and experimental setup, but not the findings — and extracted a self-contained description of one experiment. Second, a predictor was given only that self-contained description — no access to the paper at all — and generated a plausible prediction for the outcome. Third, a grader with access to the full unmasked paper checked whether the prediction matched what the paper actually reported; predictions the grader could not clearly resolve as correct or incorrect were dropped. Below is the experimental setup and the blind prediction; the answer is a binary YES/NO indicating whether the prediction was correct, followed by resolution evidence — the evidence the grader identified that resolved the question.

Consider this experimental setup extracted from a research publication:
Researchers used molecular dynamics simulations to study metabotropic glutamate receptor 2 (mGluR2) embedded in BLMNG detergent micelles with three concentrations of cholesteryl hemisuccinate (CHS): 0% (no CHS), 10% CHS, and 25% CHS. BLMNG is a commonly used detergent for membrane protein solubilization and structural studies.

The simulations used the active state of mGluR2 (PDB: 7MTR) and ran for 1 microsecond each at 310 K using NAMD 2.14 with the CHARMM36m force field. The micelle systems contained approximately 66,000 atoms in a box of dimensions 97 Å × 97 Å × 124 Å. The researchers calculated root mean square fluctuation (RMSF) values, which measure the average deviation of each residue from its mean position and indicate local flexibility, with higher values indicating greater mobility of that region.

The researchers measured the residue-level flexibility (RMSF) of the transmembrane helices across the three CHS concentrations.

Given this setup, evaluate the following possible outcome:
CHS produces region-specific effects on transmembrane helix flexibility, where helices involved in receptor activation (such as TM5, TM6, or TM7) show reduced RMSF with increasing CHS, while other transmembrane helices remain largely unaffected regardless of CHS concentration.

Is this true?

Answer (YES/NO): NO